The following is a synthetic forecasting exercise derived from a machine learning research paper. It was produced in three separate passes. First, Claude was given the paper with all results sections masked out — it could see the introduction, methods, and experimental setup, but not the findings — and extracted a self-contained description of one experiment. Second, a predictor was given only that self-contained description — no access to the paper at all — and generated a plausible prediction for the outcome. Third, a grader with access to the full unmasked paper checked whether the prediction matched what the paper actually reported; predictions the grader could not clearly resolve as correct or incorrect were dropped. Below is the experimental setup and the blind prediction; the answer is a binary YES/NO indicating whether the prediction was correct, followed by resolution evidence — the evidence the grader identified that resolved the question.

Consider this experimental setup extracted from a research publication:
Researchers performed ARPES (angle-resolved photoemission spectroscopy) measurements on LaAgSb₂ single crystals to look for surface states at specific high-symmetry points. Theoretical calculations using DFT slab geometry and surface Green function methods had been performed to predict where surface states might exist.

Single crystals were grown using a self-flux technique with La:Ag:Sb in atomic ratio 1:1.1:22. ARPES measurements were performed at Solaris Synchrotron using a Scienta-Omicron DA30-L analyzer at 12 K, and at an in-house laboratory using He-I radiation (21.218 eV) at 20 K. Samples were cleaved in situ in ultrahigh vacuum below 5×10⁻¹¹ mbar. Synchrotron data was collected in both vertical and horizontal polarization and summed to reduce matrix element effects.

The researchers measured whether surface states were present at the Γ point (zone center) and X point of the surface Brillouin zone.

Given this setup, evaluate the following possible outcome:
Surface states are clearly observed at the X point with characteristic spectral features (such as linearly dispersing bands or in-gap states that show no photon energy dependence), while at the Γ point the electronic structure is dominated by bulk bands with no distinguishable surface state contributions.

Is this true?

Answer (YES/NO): NO